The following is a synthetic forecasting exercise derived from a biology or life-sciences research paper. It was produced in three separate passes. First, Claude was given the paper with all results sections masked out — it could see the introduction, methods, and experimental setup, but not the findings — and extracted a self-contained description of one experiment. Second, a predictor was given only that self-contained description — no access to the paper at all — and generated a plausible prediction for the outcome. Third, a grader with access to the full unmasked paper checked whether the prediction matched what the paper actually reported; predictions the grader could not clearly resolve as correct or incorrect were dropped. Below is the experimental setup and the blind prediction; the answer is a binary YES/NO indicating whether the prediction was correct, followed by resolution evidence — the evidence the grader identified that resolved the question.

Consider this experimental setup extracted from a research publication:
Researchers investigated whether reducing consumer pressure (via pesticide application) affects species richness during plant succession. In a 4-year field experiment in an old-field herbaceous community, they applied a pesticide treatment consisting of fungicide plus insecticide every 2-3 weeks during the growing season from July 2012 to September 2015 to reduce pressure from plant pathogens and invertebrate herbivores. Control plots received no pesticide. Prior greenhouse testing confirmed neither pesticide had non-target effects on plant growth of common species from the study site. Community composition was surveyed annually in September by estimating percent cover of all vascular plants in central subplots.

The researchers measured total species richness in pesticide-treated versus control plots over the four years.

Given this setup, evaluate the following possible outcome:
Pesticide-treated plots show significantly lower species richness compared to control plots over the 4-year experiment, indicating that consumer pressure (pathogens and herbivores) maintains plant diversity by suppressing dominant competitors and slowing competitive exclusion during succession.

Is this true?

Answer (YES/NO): NO